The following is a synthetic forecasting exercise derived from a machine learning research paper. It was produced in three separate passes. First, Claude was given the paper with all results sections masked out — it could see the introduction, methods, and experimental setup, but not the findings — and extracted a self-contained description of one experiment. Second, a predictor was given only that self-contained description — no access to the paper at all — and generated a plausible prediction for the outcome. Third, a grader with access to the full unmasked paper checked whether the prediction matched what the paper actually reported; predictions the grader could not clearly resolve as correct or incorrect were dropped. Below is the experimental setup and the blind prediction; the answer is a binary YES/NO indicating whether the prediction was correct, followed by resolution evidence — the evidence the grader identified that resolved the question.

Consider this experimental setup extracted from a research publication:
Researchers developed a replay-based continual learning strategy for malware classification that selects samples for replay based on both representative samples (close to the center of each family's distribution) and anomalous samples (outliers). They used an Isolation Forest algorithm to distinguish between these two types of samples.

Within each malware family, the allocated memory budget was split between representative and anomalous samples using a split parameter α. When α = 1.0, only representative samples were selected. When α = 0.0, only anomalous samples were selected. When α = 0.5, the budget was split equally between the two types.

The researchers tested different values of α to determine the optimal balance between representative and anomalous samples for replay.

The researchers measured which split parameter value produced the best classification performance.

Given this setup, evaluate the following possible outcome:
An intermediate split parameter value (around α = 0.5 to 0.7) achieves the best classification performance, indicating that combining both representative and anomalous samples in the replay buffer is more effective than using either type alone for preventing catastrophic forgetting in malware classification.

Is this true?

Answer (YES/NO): YES